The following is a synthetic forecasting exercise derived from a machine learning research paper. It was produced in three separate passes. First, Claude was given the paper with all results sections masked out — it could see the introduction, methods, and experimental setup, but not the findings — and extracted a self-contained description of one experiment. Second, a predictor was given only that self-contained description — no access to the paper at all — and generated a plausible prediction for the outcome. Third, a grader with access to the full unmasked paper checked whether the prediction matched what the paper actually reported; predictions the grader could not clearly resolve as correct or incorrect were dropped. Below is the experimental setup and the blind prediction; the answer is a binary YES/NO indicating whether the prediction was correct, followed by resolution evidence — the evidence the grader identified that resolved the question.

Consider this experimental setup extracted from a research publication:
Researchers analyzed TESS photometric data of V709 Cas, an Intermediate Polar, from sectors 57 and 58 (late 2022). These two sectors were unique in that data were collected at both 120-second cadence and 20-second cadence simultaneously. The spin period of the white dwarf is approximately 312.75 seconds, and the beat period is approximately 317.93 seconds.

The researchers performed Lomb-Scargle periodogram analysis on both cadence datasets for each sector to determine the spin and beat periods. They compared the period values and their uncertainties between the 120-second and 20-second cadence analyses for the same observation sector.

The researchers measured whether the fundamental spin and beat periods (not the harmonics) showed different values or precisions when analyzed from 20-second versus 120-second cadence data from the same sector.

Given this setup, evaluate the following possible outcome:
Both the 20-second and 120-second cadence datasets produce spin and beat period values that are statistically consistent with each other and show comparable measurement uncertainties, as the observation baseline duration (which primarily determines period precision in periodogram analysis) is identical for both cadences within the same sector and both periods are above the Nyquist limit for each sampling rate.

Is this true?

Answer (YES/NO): YES